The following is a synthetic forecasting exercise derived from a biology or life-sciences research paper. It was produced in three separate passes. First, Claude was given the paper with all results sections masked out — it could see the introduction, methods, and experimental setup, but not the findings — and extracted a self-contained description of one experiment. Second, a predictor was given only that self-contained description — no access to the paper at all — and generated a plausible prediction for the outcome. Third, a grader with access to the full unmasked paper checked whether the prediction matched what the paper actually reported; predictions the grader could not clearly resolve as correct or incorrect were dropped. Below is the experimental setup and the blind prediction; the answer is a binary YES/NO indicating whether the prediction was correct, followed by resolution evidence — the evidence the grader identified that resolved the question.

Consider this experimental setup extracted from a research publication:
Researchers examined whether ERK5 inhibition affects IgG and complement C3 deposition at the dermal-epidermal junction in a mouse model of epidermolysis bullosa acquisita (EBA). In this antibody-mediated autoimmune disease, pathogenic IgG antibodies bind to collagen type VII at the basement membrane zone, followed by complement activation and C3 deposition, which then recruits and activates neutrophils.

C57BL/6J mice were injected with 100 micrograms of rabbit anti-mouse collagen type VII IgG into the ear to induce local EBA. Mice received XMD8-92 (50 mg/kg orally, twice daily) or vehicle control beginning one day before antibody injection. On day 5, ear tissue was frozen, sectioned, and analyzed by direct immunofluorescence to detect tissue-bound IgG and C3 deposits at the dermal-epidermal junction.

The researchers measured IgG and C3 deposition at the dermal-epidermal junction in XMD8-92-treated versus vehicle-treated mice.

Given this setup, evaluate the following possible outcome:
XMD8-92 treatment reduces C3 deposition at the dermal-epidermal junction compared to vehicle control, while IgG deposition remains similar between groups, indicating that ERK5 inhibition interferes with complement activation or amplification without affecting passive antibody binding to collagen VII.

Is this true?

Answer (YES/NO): NO